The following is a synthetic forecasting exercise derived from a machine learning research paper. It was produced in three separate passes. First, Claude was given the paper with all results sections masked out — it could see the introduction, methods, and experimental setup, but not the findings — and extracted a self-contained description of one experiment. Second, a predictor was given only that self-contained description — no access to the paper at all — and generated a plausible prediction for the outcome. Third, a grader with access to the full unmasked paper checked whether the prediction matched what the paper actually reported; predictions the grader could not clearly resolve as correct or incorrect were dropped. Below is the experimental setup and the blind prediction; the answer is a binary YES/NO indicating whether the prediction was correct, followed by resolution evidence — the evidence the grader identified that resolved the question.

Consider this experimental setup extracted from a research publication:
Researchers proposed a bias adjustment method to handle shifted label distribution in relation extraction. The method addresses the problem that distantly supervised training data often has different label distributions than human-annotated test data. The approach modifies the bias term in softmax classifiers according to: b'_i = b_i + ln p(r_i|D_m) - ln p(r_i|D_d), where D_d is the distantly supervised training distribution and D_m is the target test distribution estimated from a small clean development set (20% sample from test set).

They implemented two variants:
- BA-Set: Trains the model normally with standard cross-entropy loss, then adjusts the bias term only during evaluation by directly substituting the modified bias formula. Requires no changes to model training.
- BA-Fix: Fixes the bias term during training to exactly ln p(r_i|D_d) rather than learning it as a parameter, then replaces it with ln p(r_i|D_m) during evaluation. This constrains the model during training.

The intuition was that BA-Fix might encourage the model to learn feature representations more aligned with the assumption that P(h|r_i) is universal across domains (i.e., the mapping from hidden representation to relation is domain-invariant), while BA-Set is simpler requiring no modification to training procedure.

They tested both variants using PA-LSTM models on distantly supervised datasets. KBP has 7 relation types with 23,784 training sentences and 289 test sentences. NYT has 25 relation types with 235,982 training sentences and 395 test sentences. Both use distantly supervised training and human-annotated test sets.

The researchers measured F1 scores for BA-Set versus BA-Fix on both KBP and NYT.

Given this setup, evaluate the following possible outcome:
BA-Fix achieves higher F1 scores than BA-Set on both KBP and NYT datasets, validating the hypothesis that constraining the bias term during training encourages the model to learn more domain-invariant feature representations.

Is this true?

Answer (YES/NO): NO